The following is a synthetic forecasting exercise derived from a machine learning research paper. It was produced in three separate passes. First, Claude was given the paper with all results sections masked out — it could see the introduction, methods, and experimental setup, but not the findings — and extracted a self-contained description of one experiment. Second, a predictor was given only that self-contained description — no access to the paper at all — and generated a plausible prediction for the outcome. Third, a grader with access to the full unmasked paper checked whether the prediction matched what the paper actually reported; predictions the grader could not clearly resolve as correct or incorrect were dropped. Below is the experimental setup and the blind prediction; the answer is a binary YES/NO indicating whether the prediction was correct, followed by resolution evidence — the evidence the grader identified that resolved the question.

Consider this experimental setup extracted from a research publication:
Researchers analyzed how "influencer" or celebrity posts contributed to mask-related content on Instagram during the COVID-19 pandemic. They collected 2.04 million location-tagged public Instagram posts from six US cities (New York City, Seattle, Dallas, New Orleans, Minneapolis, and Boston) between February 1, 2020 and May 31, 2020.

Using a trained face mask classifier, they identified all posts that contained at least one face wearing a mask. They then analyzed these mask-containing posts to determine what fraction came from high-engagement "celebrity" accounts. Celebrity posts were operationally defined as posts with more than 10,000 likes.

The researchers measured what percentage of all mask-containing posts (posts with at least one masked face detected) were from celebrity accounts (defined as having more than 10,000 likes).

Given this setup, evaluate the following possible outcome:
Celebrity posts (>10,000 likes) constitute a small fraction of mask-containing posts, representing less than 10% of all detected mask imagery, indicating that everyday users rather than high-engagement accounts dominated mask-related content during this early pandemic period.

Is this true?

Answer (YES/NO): YES